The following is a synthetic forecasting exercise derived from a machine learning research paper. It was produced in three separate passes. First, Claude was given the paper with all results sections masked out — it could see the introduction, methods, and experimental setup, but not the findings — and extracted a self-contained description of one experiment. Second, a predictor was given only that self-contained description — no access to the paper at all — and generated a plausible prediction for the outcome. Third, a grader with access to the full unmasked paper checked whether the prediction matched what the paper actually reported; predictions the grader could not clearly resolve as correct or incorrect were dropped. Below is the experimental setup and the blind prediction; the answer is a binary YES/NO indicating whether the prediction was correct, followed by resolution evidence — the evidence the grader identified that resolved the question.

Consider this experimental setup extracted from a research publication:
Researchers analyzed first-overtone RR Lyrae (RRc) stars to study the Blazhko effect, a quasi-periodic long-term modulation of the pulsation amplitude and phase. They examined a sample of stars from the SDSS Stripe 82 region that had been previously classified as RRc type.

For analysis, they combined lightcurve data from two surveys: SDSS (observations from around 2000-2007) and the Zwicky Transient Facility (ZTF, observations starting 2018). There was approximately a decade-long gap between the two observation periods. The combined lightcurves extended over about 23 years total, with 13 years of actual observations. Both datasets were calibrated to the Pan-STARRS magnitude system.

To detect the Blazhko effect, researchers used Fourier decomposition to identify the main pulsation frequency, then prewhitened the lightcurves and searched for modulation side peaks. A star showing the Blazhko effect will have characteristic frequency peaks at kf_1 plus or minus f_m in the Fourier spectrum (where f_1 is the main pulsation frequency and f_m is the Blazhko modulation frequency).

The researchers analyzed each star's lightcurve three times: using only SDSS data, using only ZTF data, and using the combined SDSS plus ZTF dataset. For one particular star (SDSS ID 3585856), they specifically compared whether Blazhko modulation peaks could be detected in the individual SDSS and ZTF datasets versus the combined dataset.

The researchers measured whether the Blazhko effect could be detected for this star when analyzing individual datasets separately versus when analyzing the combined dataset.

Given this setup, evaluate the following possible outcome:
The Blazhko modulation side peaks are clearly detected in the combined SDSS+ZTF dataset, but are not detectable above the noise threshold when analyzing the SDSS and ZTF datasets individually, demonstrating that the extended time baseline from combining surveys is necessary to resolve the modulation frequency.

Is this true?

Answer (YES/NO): YES